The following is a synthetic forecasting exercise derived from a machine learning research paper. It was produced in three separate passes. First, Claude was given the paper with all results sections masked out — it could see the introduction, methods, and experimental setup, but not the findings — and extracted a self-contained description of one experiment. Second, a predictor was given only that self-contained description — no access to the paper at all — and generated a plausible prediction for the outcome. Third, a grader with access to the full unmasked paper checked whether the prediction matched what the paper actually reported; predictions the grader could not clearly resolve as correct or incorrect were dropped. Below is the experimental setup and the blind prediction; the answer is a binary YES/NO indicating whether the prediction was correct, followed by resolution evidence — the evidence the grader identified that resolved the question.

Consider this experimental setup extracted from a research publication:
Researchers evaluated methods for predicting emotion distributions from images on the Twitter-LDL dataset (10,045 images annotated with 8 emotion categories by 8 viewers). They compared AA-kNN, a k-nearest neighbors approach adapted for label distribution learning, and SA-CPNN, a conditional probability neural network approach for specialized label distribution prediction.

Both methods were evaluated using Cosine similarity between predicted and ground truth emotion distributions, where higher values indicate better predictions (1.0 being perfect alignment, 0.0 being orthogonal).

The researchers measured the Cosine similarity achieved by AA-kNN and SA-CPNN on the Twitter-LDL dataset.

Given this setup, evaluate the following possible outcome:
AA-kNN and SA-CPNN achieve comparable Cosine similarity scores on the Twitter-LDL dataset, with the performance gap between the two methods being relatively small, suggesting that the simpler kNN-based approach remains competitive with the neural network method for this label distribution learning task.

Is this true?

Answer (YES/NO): NO